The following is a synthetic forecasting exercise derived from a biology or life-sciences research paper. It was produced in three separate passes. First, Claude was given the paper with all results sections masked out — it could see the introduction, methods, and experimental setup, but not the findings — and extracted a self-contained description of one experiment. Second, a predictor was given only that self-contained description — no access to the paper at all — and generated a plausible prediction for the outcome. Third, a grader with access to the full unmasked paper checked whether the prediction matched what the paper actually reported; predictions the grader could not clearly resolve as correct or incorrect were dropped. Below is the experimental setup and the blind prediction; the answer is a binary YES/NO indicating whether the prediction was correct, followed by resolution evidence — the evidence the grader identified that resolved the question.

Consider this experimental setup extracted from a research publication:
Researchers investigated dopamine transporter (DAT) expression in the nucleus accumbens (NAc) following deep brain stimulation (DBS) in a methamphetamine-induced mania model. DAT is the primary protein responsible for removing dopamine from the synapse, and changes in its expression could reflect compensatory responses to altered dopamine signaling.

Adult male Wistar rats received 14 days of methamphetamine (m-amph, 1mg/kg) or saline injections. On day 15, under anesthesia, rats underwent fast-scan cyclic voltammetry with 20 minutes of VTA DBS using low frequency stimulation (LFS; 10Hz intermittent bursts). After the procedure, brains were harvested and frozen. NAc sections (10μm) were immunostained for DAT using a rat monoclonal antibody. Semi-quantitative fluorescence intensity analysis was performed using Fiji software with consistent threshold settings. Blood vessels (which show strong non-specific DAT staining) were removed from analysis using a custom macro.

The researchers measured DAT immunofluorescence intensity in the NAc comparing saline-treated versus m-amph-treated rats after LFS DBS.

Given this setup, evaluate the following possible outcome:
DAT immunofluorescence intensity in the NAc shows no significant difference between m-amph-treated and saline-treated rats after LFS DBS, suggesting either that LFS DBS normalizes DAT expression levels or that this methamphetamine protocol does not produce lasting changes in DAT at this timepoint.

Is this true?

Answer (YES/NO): NO